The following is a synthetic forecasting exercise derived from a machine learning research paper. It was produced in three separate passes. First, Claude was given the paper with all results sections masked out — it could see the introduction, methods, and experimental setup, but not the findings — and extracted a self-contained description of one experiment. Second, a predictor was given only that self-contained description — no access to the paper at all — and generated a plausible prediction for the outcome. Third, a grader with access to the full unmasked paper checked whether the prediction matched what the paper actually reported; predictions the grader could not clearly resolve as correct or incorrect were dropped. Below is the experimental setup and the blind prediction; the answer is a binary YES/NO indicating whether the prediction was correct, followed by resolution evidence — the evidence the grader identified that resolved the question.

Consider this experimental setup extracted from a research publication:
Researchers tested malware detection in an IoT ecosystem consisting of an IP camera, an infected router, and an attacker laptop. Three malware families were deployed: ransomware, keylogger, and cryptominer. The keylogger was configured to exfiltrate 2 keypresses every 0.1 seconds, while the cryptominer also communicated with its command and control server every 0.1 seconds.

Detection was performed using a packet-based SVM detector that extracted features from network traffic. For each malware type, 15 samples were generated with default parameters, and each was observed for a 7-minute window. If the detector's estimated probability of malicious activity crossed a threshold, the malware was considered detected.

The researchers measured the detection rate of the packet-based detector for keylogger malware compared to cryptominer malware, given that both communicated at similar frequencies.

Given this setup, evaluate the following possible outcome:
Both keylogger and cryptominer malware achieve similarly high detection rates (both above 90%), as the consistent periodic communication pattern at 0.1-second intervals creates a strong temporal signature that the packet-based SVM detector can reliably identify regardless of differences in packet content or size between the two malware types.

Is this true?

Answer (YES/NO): NO